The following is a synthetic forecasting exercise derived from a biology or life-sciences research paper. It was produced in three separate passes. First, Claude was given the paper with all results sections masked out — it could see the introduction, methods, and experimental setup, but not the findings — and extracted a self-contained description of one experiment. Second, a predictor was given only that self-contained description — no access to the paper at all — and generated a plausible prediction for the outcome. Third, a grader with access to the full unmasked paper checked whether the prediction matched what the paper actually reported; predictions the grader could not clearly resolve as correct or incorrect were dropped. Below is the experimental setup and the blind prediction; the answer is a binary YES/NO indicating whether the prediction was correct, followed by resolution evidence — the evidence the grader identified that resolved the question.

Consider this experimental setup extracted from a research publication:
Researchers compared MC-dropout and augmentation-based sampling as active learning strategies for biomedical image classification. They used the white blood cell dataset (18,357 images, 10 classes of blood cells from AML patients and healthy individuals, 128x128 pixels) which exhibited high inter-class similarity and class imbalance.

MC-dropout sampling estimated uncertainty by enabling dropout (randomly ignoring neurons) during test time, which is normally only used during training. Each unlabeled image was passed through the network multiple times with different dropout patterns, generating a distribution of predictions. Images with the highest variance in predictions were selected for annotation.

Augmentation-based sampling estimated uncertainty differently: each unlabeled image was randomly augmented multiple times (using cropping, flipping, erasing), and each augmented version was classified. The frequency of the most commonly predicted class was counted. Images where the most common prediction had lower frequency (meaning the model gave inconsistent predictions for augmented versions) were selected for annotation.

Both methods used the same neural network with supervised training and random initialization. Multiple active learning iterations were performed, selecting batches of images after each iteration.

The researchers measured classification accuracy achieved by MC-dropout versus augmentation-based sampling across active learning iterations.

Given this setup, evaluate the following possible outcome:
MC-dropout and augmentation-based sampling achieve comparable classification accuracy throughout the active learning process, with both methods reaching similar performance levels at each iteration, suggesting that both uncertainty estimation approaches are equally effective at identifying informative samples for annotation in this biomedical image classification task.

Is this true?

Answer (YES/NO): NO